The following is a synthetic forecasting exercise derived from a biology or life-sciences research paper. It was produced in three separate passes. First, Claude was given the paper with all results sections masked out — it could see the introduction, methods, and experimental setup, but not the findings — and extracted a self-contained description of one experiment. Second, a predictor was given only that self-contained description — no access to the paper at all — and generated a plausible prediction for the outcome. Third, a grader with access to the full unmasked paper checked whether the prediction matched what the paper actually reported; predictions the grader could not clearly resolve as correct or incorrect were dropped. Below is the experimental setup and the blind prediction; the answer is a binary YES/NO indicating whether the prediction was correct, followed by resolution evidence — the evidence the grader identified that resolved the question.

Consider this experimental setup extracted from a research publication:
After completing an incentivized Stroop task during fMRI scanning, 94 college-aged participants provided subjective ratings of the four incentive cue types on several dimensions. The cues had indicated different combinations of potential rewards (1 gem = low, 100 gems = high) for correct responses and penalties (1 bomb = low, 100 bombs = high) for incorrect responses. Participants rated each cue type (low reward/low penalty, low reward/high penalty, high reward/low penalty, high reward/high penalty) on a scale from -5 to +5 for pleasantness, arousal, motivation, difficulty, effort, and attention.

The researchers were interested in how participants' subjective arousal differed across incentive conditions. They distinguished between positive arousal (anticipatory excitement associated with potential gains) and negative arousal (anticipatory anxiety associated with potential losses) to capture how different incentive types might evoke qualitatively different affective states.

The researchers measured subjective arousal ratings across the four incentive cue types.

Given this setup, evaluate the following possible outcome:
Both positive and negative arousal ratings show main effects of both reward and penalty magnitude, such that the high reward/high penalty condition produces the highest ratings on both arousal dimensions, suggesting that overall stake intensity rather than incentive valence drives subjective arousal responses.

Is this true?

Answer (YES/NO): NO